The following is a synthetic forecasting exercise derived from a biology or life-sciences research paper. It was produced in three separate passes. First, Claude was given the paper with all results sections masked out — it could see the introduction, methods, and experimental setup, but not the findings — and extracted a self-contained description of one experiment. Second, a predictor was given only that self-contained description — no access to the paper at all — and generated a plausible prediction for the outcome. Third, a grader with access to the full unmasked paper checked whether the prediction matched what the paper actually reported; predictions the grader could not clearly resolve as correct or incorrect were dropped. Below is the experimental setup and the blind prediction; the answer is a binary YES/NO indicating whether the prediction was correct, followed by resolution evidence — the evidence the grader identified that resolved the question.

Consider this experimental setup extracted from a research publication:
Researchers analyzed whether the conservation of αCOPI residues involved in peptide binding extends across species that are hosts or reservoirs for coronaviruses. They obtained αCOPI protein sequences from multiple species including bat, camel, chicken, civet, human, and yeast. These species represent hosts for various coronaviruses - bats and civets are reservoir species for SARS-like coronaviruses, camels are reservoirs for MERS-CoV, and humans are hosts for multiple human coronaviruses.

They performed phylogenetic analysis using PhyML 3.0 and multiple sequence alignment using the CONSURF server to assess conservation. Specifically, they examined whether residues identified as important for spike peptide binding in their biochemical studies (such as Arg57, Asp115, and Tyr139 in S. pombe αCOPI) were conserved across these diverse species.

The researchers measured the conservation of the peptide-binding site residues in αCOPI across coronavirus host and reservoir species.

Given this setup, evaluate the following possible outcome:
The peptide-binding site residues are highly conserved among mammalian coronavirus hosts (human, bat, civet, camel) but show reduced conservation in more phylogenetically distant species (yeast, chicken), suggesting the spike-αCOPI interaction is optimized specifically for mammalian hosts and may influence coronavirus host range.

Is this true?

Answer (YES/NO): NO